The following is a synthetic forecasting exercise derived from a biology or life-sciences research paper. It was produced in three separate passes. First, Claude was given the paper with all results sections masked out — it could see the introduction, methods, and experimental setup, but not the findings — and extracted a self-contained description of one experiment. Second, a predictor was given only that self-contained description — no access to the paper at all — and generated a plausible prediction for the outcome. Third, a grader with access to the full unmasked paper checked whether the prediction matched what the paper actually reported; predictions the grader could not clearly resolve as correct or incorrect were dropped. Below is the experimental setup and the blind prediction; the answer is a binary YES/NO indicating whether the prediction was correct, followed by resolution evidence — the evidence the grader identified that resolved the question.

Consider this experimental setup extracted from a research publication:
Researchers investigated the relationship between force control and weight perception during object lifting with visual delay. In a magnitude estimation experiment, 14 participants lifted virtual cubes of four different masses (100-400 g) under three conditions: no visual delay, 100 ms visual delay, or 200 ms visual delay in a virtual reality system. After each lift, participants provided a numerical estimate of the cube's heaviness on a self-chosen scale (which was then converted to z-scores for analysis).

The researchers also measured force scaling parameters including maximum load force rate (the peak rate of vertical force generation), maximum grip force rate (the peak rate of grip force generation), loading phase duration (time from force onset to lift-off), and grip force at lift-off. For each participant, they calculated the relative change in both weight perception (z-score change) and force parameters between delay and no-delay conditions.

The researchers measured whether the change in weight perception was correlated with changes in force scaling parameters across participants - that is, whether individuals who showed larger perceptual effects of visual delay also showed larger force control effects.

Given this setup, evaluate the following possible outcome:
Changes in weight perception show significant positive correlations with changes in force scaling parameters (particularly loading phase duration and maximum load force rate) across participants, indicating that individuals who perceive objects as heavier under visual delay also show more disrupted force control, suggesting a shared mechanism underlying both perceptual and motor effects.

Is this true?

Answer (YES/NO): NO